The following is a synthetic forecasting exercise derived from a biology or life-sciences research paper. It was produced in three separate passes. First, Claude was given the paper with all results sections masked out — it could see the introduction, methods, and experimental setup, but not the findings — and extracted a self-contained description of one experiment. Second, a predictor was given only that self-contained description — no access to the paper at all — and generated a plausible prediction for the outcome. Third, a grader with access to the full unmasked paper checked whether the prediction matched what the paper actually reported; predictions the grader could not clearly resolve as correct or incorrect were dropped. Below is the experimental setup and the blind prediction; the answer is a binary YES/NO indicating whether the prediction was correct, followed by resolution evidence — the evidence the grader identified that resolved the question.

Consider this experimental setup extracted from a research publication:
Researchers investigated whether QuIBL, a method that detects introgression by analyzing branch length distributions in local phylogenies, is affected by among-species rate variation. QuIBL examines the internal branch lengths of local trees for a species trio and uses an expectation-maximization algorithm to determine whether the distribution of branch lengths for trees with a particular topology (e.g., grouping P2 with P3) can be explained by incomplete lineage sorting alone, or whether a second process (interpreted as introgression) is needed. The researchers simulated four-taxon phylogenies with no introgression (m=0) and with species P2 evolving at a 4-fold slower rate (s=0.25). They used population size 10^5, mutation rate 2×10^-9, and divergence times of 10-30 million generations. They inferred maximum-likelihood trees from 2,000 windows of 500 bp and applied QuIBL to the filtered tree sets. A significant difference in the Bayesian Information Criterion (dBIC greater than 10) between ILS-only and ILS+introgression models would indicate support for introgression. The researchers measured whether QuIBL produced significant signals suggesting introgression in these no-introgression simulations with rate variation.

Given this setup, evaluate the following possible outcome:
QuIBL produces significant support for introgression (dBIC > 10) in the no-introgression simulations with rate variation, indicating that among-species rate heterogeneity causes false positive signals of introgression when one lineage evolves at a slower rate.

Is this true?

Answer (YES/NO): YES